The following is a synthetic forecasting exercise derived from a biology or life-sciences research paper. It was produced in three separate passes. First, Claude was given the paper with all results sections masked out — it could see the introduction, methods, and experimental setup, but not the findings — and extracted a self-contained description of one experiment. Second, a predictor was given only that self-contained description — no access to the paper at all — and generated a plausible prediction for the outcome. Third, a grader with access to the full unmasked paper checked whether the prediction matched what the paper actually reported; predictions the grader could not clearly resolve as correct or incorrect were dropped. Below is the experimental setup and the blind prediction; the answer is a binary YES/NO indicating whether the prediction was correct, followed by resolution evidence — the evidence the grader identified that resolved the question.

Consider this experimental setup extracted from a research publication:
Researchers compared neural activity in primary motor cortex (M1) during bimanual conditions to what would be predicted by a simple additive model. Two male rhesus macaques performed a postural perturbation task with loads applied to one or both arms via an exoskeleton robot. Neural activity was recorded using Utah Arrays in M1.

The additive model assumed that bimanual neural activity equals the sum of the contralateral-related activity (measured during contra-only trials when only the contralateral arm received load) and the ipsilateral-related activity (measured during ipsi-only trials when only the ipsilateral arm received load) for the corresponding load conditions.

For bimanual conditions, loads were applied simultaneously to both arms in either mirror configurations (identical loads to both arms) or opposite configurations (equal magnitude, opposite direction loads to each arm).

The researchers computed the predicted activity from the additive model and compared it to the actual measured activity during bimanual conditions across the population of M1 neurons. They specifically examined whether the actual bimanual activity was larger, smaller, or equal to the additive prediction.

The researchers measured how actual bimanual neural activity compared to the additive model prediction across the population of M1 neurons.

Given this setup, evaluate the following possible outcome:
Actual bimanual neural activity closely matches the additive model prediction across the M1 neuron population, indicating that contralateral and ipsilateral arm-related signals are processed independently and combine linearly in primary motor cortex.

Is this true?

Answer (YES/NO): NO